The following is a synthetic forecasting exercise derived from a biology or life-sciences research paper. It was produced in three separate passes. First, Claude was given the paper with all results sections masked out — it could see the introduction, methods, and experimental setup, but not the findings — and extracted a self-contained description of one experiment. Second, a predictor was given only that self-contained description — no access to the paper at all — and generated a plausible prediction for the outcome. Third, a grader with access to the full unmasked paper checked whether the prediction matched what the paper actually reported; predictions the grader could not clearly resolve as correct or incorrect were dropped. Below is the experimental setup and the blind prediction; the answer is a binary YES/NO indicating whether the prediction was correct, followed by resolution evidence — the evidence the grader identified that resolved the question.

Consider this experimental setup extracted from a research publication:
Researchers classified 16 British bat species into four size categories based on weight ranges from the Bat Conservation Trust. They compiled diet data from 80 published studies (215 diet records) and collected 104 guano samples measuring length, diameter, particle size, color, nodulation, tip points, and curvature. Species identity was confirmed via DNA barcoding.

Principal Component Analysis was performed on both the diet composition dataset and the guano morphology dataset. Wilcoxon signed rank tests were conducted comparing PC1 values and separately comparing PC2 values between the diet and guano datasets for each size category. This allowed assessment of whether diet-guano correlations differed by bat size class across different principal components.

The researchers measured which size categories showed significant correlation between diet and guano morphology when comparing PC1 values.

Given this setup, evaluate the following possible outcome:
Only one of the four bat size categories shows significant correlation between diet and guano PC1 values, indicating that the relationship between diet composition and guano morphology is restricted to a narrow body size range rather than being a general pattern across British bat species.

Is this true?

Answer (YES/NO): YES